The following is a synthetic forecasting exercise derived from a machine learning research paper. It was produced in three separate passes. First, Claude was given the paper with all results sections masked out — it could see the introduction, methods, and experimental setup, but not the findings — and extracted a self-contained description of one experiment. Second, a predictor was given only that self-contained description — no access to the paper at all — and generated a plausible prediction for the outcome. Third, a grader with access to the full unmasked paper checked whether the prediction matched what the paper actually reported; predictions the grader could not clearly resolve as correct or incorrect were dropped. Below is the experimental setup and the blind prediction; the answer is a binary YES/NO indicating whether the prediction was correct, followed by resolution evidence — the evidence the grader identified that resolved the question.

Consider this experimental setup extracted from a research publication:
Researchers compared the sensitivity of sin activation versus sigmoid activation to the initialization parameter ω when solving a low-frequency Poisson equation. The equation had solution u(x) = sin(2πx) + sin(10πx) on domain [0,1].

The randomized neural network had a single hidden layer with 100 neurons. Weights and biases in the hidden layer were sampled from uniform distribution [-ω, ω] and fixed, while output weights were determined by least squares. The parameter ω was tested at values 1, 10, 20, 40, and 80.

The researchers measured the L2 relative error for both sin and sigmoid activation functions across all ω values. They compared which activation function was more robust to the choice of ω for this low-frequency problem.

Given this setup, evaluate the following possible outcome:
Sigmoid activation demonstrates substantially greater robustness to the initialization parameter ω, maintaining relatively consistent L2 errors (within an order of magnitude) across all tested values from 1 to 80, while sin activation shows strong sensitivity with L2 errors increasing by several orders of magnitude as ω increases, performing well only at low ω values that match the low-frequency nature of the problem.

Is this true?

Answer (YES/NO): NO